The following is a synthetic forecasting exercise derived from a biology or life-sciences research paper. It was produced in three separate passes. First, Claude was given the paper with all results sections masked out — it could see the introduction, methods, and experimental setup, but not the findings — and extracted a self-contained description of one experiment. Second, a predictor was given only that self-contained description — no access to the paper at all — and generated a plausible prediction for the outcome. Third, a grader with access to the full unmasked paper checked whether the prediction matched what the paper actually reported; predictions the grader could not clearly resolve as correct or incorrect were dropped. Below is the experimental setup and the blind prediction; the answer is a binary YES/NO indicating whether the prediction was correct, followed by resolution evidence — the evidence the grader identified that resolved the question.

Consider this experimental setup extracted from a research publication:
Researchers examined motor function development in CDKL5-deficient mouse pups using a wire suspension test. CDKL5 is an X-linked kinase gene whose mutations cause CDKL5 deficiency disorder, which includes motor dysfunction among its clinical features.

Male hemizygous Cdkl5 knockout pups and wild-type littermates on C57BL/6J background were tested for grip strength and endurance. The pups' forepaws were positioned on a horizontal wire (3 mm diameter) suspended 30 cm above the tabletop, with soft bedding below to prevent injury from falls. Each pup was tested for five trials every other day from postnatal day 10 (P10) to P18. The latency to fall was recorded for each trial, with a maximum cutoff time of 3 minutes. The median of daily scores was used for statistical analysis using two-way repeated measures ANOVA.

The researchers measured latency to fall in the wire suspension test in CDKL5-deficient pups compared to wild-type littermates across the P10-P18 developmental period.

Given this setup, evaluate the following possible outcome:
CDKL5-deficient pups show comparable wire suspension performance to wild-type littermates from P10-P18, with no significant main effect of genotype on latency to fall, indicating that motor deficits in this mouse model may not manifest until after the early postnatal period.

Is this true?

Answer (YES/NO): NO